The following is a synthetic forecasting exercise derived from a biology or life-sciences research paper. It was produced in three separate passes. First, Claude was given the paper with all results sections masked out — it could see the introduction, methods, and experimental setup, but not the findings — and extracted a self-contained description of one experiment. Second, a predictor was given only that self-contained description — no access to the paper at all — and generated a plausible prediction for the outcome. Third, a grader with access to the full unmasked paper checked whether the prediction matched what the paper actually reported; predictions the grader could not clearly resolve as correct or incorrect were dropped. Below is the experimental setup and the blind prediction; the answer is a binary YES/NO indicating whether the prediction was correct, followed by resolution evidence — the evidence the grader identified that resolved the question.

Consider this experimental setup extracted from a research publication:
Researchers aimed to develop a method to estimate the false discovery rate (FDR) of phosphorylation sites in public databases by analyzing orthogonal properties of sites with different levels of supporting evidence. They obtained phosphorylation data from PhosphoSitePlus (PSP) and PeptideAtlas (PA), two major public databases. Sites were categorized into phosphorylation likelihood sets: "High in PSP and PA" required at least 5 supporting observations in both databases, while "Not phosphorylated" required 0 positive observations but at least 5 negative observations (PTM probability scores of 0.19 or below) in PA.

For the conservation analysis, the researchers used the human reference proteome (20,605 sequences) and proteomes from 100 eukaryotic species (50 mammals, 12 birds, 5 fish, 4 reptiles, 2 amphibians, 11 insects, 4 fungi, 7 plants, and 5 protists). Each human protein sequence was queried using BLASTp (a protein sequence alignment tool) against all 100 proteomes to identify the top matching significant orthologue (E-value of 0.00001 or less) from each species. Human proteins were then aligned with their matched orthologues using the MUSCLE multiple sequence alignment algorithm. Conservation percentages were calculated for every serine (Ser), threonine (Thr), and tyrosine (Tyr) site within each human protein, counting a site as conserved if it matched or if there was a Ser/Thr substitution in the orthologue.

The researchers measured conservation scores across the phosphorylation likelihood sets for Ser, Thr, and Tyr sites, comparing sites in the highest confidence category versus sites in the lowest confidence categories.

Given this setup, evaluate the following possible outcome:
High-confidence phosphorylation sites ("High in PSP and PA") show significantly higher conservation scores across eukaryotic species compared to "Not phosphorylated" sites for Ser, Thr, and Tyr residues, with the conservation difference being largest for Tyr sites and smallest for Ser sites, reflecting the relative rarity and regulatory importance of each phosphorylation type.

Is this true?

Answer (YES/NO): NO